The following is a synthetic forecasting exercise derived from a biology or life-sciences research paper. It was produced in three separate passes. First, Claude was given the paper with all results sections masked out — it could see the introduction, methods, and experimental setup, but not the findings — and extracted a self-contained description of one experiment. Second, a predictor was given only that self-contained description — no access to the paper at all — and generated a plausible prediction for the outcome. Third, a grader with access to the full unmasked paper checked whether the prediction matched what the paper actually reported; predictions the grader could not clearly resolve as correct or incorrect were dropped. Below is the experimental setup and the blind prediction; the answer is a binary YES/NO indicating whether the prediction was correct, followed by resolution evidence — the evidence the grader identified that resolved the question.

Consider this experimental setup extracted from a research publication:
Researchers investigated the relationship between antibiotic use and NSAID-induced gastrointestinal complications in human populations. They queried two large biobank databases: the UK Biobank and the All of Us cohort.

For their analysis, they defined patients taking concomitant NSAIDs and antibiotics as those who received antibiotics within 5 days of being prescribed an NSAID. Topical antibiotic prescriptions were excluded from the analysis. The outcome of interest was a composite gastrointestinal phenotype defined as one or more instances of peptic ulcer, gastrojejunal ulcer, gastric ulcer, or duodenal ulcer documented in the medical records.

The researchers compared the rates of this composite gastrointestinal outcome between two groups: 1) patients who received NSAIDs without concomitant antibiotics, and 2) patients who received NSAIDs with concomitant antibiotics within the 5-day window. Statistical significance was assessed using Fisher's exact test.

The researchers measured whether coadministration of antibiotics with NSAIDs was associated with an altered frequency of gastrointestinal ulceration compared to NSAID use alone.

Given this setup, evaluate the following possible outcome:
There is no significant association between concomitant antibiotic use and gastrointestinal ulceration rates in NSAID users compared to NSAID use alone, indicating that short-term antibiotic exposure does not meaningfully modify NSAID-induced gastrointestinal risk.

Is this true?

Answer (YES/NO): NO